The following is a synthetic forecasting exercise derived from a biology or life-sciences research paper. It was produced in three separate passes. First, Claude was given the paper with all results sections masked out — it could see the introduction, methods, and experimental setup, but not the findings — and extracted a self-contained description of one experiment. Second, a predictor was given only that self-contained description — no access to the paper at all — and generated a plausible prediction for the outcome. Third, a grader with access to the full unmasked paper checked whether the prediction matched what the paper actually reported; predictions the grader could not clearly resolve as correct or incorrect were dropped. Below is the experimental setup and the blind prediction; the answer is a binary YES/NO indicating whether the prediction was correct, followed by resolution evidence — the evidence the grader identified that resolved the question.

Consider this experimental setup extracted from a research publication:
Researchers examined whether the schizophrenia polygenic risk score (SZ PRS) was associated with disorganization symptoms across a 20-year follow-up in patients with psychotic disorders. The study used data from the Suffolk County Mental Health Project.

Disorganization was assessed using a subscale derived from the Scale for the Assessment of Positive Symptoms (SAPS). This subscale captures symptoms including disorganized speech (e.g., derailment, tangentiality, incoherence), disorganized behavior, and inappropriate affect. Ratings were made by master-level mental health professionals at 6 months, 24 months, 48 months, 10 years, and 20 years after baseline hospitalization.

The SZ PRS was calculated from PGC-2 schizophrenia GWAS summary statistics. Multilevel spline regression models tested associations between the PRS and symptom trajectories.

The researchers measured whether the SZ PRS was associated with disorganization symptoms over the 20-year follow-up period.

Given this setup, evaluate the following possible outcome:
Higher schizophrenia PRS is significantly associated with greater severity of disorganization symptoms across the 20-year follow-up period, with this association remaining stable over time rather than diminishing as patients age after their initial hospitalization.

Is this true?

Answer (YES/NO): NO